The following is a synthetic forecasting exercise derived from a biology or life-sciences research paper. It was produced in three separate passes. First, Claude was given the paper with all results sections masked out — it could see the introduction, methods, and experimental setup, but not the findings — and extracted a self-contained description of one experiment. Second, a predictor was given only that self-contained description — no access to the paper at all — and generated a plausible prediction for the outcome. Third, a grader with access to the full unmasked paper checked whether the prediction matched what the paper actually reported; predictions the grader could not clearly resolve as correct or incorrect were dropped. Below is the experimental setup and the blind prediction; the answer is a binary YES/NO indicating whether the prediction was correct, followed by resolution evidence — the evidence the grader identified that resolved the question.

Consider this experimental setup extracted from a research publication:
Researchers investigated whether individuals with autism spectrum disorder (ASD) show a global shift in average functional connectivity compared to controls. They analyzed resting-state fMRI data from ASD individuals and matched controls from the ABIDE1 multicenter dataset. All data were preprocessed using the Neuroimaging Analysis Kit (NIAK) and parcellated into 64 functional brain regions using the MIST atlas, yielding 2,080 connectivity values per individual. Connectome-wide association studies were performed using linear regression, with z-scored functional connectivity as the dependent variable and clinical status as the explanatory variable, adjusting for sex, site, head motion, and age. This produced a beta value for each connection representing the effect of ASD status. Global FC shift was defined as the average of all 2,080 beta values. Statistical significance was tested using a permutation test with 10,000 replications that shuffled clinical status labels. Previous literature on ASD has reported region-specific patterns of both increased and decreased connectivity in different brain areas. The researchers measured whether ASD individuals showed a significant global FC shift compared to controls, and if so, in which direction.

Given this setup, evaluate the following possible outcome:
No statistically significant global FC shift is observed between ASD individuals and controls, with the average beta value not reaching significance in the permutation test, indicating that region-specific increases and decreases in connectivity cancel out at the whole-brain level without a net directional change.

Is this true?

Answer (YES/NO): NO